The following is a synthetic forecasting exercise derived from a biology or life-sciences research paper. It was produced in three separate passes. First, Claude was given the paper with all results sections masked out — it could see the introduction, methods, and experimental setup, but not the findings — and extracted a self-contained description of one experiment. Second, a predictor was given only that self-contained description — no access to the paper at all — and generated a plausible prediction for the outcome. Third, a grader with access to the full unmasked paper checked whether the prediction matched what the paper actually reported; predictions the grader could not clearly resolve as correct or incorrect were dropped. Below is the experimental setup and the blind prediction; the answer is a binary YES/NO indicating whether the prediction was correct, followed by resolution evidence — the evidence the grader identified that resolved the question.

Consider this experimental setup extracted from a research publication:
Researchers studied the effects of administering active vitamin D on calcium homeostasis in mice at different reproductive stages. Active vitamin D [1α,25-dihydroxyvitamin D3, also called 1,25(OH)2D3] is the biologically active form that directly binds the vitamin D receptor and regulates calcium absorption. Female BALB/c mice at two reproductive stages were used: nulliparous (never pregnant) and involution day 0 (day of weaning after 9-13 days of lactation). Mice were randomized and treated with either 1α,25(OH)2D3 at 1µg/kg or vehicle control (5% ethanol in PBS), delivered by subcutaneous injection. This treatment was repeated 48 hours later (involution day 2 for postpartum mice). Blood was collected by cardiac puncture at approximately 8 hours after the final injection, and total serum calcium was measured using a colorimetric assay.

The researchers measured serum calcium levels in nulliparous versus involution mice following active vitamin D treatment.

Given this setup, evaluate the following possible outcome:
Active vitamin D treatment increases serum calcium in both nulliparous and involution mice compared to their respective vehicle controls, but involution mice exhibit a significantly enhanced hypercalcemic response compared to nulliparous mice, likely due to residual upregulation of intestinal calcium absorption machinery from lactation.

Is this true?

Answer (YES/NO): NO